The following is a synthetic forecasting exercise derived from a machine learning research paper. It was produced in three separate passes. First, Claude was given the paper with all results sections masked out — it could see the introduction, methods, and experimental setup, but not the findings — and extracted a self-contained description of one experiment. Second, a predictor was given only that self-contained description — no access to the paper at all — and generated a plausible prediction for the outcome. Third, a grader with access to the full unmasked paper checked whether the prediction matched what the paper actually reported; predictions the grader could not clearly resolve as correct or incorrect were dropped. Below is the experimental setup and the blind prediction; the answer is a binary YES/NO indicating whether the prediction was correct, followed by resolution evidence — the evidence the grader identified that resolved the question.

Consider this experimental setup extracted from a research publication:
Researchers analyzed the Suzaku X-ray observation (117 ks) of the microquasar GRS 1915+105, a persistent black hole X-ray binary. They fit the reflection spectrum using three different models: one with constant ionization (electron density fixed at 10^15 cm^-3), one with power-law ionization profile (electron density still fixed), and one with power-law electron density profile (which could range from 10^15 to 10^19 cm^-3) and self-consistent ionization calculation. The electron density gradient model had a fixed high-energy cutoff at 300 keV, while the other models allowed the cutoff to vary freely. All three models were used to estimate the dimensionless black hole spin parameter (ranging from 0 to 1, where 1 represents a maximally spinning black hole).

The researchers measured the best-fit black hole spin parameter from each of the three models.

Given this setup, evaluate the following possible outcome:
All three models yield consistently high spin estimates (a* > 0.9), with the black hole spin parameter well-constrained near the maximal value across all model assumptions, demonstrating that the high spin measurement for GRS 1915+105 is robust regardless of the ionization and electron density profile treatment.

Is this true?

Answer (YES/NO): YES